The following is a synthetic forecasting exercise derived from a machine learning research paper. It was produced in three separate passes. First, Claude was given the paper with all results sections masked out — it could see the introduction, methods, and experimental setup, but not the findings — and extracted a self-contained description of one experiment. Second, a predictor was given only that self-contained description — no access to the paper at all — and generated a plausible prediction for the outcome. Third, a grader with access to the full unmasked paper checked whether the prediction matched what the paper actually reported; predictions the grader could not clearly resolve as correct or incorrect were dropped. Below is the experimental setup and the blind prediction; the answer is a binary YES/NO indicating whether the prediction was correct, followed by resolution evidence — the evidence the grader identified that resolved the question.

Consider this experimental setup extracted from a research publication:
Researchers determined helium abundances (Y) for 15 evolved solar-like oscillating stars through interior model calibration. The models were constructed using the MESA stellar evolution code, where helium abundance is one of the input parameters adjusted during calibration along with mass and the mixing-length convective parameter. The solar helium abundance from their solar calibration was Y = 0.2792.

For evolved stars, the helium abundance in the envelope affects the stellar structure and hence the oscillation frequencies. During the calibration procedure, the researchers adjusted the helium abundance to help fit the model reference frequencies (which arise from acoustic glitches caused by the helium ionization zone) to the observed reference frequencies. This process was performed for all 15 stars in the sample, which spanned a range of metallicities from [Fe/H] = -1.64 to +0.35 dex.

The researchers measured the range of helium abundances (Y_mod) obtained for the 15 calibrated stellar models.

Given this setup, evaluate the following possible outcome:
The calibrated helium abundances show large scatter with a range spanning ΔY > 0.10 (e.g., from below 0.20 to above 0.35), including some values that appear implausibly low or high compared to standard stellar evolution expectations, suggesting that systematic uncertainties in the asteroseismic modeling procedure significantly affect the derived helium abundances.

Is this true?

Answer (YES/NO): NO